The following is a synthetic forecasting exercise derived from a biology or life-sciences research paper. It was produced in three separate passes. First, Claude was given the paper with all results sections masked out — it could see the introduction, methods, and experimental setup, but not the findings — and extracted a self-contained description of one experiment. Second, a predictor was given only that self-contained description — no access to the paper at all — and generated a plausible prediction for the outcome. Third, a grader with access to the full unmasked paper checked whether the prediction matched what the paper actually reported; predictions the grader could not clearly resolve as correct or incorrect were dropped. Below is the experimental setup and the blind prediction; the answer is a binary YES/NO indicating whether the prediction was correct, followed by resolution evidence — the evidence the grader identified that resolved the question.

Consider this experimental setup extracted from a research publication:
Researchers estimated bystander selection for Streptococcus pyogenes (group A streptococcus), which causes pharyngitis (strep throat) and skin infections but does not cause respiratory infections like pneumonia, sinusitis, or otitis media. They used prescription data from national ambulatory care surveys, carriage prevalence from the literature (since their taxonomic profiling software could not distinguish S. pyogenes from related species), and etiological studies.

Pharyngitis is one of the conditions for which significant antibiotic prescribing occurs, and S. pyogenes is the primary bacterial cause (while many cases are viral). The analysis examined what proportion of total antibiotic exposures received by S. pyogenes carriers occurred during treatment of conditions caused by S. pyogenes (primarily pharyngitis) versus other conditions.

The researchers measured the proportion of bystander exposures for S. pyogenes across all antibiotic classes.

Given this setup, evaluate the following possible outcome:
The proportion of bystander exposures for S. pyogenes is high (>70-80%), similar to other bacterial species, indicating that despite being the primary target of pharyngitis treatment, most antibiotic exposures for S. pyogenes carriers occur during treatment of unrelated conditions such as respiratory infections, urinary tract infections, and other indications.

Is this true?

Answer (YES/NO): NO